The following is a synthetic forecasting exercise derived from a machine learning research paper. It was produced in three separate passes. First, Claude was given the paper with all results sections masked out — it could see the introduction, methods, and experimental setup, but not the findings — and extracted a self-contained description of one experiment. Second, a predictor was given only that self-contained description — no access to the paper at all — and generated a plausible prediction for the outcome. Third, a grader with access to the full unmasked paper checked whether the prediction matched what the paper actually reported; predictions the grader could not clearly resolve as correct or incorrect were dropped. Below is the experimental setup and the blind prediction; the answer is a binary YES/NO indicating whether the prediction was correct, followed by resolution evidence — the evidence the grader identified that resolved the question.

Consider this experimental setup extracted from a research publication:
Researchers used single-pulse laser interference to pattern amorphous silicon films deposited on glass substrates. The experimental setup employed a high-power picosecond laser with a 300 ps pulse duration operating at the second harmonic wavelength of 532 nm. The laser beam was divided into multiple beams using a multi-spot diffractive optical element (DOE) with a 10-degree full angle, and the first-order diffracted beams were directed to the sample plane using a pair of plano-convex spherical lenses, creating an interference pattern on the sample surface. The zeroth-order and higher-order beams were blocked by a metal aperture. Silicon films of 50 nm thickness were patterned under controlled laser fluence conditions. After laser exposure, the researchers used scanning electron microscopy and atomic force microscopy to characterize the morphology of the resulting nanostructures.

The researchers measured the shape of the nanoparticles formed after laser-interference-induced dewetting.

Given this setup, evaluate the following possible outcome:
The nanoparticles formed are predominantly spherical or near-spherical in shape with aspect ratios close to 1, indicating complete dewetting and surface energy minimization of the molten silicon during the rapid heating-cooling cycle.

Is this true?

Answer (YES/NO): NO